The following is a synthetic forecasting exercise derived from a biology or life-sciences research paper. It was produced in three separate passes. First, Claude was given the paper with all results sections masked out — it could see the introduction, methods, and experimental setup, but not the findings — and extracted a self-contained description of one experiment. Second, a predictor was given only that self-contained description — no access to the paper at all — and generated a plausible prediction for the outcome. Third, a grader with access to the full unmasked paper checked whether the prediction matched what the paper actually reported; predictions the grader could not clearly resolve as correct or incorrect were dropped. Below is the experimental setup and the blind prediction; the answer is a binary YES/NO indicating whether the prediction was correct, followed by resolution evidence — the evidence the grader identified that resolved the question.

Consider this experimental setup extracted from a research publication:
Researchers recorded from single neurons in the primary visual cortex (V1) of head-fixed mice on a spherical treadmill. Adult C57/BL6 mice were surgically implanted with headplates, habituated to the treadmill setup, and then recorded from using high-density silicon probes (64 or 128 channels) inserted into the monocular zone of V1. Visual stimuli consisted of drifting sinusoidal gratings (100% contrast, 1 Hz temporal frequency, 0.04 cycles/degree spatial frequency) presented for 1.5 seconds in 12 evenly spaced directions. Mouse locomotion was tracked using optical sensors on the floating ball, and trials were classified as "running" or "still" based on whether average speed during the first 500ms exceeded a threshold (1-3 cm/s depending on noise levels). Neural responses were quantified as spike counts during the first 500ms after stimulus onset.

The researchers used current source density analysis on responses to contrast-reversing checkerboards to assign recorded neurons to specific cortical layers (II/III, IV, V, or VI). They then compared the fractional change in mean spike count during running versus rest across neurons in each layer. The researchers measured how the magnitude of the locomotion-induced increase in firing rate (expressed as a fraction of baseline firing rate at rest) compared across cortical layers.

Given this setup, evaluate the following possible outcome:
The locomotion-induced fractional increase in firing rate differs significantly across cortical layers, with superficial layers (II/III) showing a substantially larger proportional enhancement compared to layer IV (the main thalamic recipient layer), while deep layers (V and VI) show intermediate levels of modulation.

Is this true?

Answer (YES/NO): NO